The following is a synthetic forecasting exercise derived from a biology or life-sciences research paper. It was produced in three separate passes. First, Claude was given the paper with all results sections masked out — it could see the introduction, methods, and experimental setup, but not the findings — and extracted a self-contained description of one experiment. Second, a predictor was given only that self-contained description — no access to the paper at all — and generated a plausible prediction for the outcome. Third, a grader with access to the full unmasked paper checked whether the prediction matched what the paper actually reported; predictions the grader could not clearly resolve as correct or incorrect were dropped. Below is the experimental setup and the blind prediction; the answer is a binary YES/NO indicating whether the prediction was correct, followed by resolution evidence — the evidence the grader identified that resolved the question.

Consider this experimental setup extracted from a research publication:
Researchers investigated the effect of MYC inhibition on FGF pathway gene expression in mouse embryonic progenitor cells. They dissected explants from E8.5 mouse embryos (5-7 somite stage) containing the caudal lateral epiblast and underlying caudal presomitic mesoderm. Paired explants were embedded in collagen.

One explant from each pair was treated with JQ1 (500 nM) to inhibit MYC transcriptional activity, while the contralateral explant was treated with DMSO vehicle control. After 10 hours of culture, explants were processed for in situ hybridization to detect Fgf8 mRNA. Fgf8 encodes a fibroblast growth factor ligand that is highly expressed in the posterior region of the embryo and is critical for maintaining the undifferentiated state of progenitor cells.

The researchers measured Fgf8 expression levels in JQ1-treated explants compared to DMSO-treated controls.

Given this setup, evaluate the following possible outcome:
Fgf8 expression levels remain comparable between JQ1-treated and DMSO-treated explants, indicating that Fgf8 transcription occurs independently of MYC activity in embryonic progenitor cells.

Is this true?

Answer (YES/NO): NO